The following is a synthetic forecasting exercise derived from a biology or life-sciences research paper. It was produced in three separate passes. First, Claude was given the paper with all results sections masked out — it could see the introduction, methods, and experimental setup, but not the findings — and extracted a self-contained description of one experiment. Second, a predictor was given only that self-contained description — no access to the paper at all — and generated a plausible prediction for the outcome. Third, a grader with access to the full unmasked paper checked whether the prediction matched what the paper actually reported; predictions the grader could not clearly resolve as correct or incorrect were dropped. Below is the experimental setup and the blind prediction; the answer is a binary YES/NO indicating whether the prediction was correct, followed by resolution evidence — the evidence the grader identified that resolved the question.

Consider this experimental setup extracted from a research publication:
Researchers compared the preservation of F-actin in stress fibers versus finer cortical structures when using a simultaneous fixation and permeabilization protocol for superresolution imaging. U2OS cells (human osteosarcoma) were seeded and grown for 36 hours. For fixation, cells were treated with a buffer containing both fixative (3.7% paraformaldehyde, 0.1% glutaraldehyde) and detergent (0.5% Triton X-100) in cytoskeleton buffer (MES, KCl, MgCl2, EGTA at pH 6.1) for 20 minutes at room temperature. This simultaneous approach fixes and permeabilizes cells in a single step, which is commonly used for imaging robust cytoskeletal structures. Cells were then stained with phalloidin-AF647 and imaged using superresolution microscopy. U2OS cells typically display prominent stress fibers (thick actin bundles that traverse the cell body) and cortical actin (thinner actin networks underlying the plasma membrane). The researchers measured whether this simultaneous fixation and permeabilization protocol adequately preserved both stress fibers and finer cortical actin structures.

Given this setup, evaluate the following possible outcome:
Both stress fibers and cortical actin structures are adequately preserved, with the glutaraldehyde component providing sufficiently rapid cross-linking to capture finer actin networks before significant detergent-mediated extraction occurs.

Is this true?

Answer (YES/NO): YES